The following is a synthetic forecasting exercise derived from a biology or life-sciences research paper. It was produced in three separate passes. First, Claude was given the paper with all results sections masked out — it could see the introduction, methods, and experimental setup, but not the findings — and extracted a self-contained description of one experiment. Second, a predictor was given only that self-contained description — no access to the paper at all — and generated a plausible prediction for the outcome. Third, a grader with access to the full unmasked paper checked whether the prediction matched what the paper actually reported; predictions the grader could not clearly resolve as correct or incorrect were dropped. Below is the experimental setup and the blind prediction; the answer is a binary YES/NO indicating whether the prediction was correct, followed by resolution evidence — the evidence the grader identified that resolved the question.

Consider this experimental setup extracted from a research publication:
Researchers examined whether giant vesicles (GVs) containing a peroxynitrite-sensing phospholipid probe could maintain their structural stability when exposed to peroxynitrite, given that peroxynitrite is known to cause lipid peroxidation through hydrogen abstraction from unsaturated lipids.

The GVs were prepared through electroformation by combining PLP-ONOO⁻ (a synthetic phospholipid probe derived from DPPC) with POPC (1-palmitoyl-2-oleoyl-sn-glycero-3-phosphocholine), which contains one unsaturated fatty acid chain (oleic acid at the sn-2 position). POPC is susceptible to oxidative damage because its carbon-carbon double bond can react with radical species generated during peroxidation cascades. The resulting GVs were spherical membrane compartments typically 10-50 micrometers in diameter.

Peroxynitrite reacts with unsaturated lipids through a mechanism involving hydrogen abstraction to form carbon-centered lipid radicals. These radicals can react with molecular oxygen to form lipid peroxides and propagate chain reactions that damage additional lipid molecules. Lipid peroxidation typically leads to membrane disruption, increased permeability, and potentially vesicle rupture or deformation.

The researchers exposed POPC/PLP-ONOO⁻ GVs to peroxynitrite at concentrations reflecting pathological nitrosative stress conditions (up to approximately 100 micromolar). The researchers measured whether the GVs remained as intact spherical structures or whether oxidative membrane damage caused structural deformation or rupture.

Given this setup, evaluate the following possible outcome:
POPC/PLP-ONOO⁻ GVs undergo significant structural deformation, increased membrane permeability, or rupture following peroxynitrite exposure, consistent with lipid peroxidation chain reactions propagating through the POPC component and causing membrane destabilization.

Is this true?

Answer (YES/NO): NO